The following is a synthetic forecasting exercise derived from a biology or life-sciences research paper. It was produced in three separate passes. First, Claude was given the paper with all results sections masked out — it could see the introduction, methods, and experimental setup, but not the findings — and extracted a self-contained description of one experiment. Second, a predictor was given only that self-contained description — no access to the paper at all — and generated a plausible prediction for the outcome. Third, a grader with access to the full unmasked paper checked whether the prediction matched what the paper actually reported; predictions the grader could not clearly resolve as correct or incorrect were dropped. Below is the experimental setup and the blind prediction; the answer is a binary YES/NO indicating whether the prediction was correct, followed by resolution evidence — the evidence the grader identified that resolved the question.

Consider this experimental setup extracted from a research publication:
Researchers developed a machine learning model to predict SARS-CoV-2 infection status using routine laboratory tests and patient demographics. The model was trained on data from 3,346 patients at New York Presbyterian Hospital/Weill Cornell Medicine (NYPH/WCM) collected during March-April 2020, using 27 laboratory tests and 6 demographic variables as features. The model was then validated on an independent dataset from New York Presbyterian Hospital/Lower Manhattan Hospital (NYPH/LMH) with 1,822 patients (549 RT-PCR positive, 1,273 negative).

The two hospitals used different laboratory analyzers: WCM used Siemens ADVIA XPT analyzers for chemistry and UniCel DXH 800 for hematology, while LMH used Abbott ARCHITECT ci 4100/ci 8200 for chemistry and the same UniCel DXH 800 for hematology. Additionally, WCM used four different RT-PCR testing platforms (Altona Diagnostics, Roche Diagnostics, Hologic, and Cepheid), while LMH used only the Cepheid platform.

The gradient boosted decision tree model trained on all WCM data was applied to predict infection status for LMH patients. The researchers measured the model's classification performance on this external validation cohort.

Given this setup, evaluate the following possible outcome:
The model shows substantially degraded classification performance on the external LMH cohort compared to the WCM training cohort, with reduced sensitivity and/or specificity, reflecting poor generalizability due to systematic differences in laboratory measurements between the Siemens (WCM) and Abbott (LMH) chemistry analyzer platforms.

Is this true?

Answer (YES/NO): NO